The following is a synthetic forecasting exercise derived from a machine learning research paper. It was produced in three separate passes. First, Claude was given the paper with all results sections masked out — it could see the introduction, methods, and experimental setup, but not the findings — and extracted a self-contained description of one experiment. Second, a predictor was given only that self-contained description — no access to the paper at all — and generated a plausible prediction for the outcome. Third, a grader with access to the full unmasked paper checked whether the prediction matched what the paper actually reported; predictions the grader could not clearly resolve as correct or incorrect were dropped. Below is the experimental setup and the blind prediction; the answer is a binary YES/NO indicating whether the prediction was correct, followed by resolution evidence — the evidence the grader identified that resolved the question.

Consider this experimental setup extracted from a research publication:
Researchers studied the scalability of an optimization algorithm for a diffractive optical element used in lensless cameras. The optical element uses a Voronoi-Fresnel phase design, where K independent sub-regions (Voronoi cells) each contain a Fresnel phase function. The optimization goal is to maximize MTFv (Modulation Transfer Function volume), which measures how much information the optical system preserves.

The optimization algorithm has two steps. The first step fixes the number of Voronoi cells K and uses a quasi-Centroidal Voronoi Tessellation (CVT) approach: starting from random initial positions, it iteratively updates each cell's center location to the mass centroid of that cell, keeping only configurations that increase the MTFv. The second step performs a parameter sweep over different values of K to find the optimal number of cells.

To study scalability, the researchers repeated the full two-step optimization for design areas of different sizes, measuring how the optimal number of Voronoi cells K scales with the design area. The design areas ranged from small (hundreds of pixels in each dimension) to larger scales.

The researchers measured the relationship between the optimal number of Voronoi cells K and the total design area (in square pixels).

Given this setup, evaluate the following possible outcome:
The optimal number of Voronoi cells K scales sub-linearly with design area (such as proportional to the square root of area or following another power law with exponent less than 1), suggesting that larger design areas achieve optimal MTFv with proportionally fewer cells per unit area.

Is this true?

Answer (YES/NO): NO